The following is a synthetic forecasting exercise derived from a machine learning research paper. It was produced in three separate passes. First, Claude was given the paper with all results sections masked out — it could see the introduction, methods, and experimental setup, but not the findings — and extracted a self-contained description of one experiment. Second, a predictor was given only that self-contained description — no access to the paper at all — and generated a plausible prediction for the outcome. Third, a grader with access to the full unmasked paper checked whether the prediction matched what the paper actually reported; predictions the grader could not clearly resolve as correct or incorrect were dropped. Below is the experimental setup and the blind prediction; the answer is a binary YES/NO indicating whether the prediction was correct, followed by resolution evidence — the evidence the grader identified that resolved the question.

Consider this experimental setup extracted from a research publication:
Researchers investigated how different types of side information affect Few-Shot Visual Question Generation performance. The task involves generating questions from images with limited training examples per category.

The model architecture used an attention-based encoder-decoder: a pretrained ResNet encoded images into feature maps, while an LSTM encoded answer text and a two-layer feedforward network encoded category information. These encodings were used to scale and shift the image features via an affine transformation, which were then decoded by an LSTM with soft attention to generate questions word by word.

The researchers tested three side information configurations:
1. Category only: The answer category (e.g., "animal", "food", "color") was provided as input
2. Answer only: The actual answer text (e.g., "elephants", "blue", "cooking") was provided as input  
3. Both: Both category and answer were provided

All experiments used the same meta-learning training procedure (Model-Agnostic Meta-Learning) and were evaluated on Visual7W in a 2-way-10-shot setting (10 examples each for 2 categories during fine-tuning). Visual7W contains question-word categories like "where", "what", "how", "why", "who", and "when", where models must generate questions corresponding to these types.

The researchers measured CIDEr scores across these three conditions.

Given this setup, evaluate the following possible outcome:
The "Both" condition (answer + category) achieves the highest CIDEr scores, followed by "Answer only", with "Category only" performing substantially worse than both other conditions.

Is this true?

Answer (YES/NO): NO